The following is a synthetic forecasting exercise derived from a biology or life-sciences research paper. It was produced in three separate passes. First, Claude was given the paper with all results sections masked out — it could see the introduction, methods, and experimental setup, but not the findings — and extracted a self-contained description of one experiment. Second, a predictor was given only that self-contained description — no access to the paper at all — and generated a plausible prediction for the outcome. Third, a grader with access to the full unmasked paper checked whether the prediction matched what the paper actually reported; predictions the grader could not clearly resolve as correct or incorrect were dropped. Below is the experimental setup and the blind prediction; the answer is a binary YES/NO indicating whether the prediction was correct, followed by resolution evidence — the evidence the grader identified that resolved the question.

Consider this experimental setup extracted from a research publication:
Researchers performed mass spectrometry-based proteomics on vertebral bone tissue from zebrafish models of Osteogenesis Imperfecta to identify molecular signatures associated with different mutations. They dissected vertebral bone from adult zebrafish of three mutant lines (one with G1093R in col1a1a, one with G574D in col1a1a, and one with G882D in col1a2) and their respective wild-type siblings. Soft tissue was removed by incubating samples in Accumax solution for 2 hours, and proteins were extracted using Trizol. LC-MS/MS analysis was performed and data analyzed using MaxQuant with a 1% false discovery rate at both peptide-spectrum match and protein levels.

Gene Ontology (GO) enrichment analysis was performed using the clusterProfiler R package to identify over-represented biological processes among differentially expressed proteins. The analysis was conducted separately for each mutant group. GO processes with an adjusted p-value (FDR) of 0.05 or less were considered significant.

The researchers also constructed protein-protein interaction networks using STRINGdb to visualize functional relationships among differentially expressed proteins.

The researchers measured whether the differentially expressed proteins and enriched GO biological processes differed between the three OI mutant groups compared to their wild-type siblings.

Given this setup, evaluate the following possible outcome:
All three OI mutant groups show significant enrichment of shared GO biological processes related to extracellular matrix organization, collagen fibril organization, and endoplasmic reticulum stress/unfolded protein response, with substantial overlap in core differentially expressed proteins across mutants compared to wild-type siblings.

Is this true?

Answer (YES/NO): NO